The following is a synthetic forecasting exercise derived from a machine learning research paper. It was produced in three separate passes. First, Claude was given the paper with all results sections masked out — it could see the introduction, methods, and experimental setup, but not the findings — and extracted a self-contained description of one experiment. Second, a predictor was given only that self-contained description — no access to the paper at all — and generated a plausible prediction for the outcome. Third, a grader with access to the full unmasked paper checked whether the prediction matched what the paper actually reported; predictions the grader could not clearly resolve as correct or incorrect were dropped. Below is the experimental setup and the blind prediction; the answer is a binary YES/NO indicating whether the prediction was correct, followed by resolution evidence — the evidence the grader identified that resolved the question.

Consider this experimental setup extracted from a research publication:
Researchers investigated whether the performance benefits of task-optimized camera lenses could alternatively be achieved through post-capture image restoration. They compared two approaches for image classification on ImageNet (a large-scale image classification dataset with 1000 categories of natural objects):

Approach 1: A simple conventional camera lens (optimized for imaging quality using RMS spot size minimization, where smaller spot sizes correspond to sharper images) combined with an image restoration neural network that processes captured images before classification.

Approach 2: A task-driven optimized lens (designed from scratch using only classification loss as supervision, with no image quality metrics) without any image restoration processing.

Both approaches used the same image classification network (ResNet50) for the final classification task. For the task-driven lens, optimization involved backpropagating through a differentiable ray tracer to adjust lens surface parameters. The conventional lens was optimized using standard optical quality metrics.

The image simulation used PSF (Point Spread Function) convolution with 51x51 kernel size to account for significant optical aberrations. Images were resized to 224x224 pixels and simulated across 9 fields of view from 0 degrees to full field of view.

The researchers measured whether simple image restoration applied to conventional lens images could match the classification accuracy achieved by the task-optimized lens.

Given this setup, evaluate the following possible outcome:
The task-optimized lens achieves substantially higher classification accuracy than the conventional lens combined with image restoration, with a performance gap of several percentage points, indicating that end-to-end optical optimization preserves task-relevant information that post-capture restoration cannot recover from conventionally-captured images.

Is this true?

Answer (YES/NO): NO